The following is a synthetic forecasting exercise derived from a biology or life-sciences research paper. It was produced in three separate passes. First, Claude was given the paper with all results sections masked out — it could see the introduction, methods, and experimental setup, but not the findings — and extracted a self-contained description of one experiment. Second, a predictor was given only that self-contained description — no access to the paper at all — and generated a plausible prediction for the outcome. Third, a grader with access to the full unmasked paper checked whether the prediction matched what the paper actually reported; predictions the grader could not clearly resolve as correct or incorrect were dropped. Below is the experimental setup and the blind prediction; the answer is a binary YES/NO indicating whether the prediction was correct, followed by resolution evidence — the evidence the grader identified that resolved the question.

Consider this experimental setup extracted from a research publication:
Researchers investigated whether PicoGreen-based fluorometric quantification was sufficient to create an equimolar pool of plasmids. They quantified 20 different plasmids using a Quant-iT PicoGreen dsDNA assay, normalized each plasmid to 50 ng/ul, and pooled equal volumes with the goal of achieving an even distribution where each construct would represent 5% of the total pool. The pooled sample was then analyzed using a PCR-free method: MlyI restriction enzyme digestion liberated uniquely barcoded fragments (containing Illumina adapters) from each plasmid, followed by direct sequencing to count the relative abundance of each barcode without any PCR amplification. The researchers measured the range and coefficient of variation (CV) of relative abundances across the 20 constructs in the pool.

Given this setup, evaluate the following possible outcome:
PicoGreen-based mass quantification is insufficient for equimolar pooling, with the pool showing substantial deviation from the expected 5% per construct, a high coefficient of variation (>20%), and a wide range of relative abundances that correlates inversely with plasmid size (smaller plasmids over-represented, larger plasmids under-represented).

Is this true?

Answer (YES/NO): NO